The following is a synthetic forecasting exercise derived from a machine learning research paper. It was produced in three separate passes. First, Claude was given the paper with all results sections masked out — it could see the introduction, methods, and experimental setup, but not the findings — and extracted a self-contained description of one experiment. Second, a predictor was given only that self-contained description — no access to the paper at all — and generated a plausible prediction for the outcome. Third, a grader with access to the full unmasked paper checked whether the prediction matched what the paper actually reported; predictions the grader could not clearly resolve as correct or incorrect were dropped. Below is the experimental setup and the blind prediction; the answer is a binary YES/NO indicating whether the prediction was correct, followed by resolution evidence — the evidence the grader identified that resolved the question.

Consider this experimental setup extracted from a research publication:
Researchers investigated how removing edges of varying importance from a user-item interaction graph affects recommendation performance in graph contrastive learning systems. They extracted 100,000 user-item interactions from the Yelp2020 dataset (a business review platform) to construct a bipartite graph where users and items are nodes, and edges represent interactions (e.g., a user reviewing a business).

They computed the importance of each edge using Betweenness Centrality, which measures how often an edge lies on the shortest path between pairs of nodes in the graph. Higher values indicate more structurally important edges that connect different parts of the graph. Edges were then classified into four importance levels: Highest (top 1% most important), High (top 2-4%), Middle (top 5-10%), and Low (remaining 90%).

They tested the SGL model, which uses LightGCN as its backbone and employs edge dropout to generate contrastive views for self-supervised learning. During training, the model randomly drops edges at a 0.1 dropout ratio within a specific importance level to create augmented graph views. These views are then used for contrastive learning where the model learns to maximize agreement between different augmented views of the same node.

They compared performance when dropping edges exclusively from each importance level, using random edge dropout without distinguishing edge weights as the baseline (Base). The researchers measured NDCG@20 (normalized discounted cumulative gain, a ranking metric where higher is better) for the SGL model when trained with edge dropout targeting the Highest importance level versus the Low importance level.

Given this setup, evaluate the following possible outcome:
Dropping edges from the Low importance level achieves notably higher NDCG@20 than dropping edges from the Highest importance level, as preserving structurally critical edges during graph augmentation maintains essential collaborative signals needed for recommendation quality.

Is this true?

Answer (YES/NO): YES